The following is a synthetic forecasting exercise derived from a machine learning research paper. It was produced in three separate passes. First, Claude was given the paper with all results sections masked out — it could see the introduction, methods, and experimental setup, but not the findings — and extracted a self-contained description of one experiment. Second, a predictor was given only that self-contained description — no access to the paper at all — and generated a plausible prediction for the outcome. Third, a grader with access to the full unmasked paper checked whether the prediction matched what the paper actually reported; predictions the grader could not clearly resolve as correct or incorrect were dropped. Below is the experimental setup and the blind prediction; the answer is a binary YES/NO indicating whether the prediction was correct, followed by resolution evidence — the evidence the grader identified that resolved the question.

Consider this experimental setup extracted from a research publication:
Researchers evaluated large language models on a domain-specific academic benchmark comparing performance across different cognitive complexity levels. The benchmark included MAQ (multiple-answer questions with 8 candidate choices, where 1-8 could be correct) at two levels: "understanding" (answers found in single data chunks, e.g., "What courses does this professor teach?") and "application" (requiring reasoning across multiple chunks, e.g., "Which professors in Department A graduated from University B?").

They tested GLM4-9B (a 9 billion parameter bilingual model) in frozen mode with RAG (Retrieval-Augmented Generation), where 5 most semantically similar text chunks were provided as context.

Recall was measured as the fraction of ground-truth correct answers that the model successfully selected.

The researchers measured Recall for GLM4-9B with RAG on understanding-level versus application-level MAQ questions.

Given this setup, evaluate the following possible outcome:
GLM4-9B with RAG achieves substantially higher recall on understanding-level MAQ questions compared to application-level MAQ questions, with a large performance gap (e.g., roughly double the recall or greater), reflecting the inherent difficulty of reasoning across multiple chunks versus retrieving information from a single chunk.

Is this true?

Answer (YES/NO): NO